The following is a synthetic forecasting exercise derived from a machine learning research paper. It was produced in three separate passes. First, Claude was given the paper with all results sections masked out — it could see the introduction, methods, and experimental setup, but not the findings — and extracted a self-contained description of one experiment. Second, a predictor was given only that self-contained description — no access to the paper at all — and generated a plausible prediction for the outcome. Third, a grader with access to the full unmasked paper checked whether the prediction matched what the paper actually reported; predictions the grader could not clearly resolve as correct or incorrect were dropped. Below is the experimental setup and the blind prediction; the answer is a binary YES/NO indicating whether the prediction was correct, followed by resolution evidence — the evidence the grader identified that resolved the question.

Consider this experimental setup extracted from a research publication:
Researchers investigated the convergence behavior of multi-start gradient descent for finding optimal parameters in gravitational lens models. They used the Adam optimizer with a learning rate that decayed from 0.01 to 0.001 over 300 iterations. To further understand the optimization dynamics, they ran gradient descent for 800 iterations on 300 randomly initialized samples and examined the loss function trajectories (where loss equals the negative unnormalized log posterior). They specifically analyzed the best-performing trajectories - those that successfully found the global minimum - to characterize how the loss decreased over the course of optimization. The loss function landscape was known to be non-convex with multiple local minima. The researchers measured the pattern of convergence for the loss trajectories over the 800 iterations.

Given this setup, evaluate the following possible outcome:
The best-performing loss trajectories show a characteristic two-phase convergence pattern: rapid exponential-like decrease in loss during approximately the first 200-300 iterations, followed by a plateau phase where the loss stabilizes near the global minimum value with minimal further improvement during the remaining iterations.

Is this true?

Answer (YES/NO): NO